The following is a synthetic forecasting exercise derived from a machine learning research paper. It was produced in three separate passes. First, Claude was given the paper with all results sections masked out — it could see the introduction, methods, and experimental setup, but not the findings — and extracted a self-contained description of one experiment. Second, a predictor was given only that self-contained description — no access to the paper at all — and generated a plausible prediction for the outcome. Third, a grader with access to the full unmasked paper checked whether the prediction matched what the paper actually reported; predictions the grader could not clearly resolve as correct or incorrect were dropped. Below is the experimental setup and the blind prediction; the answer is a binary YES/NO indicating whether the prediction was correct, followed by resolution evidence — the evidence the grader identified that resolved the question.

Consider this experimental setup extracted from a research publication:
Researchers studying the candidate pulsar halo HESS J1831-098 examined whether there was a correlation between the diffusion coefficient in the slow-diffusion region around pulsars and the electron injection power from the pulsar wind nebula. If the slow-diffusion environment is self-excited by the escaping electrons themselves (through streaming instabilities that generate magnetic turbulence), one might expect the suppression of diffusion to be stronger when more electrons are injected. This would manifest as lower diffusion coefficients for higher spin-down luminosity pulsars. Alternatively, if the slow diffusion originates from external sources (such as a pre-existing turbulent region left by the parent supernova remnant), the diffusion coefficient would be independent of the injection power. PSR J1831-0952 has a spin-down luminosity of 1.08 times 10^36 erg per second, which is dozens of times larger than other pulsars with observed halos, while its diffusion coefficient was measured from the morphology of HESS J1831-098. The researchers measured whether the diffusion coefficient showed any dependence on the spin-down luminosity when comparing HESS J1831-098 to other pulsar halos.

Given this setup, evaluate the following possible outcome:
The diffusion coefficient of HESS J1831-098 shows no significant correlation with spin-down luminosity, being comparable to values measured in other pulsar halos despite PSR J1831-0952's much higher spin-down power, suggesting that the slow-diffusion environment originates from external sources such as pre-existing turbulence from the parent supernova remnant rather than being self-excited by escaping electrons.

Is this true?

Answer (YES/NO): NO